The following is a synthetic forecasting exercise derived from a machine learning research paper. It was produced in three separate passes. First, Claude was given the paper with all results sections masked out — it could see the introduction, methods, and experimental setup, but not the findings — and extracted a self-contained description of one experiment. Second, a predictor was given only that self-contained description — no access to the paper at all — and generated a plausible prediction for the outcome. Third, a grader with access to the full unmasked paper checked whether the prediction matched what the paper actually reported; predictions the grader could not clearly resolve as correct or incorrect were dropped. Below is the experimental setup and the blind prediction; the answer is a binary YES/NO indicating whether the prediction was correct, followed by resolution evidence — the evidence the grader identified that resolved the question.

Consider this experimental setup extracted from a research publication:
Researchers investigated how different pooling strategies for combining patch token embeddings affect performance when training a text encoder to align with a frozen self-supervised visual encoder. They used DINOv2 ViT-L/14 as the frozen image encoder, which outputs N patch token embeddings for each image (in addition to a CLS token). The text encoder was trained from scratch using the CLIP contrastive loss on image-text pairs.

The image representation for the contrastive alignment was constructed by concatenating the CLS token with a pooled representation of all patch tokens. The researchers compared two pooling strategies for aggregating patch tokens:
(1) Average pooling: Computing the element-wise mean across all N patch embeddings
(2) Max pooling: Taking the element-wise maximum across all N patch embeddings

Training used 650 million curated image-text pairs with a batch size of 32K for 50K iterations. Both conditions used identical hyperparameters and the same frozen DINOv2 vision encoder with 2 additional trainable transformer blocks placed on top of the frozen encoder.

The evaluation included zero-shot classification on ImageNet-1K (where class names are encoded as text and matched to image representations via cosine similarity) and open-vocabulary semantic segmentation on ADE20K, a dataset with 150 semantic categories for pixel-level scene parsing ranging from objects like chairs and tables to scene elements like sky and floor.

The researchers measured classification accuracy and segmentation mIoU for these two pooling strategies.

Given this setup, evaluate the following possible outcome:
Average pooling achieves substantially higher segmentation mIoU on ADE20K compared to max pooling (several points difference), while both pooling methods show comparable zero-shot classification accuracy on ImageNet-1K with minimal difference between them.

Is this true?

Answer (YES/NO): NO